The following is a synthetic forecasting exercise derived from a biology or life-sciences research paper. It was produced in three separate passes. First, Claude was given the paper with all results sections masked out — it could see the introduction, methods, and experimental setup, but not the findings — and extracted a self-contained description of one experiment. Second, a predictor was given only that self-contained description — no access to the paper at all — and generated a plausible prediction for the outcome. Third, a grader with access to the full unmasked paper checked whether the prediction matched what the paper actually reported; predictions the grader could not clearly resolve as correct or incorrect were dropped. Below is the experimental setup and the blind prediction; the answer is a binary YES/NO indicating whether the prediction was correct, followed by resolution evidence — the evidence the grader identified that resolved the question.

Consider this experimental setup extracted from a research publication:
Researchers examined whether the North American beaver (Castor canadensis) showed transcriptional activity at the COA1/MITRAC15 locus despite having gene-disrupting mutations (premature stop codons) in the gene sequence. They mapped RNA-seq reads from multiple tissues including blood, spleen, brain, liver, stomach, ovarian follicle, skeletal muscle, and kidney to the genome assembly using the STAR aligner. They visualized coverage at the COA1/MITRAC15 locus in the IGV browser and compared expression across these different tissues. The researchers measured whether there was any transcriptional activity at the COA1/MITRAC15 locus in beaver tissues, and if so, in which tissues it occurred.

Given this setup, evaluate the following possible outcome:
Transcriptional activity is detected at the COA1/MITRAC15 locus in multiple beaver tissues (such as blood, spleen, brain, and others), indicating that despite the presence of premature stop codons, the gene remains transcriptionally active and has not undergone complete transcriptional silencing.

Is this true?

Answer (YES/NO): NO